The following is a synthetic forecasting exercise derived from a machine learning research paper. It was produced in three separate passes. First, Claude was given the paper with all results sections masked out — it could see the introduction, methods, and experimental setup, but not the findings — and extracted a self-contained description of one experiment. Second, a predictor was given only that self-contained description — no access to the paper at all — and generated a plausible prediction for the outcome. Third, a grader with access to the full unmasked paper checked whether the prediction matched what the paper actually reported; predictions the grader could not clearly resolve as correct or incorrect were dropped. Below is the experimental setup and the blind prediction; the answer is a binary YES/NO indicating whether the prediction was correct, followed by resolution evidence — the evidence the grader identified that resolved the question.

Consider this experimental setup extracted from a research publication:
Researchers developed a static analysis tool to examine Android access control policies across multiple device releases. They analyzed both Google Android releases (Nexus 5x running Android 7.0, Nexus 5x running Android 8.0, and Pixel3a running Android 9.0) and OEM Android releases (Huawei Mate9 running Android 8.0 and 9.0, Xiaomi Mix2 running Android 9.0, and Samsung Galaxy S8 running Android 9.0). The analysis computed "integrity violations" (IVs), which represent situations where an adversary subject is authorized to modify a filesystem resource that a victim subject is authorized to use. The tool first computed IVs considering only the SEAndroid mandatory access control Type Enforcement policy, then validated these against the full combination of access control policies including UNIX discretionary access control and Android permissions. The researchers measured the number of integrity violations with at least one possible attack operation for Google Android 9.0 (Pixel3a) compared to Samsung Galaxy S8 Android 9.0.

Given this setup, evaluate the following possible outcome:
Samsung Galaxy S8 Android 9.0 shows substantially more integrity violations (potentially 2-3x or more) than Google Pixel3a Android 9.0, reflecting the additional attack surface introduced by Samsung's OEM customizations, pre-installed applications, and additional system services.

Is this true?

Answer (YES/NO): YES